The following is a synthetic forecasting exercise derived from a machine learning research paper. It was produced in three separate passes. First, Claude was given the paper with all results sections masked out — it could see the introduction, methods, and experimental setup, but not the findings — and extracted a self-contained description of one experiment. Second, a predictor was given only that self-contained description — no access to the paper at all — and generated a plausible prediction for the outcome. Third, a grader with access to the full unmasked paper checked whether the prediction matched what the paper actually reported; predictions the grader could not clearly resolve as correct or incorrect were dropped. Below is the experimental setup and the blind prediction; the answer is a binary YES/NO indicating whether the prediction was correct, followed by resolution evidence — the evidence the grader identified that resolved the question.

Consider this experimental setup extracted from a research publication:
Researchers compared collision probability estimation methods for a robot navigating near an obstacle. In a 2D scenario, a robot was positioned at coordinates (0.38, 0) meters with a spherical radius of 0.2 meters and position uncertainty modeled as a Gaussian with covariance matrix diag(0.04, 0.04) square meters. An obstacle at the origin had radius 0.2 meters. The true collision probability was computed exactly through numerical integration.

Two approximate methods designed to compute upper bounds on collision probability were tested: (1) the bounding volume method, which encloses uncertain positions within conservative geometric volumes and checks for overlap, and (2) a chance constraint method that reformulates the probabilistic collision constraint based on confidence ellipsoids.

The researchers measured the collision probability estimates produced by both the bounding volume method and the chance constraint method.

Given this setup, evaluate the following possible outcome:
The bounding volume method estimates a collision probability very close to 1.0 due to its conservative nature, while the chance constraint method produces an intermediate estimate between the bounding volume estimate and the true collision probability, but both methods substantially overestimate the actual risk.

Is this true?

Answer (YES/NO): YES